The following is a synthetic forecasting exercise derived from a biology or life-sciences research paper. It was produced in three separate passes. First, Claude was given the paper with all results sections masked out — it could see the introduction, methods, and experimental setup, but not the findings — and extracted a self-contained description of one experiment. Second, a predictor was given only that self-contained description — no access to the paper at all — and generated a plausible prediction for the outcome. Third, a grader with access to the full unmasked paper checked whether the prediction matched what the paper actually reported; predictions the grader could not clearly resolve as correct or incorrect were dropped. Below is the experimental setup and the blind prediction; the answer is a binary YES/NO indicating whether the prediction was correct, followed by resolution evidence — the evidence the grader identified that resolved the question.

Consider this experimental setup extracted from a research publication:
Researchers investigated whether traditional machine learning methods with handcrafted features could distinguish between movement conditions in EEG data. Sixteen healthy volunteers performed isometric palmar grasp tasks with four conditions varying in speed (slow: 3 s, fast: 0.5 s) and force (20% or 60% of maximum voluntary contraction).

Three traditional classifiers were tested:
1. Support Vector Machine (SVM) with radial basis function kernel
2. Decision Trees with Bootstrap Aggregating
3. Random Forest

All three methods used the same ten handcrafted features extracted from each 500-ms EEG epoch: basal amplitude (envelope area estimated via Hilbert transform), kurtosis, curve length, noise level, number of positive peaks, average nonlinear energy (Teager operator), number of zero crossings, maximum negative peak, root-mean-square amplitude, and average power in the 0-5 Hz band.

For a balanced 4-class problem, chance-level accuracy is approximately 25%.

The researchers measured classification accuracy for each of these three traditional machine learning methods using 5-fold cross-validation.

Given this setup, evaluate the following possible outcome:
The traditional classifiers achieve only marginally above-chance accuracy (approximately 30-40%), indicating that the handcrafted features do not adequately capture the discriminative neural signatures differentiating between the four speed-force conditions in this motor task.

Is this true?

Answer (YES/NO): NO